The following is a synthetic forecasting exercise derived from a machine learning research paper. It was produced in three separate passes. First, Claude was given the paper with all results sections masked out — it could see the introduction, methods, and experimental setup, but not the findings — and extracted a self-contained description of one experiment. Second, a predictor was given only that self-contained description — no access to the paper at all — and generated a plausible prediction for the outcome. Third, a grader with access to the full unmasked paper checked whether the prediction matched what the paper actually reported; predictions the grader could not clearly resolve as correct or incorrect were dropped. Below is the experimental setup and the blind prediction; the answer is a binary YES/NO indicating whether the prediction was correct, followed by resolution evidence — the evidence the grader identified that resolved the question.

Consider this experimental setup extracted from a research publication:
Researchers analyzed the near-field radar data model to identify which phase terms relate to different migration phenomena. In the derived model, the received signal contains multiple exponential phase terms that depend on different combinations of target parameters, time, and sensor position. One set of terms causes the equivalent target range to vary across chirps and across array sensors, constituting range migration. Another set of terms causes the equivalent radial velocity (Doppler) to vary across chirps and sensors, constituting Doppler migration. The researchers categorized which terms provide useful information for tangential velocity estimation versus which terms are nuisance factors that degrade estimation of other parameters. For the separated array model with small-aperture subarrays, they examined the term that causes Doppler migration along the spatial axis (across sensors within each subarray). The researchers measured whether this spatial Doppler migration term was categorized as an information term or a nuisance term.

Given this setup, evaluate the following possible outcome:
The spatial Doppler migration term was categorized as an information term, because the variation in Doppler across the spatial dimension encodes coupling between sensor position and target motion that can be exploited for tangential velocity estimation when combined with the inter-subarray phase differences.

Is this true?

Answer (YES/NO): NO